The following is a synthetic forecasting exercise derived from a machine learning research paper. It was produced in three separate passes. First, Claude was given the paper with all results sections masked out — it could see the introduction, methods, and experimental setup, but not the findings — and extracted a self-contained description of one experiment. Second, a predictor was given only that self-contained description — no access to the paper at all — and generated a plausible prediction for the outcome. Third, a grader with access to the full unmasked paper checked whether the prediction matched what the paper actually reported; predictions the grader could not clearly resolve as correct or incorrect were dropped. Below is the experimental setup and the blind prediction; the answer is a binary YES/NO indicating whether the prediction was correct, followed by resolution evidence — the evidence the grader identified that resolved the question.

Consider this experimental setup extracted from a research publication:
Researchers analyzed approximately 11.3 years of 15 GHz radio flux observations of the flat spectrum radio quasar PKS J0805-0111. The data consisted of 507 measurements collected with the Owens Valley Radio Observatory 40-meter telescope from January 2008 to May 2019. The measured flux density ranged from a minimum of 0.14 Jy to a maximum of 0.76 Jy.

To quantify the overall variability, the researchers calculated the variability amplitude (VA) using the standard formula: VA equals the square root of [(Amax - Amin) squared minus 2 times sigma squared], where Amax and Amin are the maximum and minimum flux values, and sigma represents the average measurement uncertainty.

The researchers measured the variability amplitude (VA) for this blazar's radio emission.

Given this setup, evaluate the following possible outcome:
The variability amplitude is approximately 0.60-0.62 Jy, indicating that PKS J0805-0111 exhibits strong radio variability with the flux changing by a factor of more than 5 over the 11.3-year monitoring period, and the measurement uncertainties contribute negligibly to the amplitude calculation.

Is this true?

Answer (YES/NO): NO